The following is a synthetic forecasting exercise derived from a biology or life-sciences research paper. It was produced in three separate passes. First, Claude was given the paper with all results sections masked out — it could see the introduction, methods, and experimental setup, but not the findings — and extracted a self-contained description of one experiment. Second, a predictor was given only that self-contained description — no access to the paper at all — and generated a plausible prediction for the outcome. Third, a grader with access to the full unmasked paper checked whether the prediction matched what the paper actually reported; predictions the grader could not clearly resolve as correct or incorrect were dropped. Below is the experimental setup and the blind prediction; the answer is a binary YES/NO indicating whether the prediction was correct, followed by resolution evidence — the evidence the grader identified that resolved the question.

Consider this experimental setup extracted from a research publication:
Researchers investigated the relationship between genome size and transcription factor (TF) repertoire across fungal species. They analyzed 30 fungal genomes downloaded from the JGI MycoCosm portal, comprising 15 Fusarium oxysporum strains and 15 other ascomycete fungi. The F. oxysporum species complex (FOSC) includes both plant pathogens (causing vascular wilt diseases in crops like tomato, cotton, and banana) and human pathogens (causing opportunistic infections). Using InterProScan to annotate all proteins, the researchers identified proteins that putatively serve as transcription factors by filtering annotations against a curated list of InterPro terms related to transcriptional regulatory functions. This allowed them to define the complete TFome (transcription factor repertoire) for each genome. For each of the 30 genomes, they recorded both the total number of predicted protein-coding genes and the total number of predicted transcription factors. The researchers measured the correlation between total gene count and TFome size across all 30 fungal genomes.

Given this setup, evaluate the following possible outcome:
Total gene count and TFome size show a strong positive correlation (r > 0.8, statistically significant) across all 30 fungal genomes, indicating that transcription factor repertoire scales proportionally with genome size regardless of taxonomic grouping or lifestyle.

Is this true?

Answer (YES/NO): YES